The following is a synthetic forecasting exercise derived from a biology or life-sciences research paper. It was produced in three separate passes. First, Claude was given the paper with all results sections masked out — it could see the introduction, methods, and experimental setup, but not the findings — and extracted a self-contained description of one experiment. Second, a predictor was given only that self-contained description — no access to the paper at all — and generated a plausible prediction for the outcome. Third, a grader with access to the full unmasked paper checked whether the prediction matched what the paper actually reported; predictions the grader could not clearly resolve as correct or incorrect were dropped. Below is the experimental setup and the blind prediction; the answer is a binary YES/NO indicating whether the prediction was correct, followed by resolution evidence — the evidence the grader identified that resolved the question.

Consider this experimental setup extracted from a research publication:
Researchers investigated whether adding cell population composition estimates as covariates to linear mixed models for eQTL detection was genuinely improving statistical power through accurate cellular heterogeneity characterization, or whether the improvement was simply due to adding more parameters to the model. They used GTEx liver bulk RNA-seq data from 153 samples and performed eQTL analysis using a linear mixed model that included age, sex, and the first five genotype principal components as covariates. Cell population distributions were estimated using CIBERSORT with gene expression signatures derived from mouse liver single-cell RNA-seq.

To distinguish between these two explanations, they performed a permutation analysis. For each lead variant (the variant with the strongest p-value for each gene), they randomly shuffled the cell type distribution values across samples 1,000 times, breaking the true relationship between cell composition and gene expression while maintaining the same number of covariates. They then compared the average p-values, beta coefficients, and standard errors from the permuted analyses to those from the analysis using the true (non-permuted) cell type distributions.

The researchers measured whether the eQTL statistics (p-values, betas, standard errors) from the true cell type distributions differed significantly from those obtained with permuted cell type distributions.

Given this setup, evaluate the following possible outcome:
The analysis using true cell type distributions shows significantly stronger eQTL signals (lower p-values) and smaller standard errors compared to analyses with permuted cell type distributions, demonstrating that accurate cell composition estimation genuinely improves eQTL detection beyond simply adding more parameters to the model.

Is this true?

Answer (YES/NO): YES